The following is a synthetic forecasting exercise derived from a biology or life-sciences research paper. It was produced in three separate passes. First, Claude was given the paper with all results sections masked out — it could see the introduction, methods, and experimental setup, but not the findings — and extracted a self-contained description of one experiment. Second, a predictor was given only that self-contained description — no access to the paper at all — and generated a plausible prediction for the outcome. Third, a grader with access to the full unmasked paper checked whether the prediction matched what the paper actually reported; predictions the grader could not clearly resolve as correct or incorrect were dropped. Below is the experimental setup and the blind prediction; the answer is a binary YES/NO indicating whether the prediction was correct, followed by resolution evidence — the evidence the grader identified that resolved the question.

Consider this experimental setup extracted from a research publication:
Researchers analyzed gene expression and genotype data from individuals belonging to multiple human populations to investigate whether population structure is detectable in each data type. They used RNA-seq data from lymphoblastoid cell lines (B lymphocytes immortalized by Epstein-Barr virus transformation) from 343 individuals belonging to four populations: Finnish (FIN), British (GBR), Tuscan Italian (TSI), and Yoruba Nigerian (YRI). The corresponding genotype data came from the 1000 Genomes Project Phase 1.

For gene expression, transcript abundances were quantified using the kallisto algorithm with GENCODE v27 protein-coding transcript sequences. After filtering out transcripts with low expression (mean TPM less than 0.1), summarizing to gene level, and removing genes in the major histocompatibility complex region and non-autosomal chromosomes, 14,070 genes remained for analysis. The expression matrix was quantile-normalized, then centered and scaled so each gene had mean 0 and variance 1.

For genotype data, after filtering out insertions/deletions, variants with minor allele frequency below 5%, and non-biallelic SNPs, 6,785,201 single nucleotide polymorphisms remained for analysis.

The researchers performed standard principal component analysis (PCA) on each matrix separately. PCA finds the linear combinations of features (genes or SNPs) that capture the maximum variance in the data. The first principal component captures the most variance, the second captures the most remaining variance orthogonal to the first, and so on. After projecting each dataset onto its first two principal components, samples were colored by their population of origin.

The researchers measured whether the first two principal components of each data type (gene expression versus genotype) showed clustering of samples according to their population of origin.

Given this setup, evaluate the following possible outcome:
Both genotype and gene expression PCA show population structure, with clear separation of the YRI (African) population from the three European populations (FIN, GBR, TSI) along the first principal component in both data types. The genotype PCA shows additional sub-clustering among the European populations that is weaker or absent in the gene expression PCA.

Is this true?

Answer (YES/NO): NO